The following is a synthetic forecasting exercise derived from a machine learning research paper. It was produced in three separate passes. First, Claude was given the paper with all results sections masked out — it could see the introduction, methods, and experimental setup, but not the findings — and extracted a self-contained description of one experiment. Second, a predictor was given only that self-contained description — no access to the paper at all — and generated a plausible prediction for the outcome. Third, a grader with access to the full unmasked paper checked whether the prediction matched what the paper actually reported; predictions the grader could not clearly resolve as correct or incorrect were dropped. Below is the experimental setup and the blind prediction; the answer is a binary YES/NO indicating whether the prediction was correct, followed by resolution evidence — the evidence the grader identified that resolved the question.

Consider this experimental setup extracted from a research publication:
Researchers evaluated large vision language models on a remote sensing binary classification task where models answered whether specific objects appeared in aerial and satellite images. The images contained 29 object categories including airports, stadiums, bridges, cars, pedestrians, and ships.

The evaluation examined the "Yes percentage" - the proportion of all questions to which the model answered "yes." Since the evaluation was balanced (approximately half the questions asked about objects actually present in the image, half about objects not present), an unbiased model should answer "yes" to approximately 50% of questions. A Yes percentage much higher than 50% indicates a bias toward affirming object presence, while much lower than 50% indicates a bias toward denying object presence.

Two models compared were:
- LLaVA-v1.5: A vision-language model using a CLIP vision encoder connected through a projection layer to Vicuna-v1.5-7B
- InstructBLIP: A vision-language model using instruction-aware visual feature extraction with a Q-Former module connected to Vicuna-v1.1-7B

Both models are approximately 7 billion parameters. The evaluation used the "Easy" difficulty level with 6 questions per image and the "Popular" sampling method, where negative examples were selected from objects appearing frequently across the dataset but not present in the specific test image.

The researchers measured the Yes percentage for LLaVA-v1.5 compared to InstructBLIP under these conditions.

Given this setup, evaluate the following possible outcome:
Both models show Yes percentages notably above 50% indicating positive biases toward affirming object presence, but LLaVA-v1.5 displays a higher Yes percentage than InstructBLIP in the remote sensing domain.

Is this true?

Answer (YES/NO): NO